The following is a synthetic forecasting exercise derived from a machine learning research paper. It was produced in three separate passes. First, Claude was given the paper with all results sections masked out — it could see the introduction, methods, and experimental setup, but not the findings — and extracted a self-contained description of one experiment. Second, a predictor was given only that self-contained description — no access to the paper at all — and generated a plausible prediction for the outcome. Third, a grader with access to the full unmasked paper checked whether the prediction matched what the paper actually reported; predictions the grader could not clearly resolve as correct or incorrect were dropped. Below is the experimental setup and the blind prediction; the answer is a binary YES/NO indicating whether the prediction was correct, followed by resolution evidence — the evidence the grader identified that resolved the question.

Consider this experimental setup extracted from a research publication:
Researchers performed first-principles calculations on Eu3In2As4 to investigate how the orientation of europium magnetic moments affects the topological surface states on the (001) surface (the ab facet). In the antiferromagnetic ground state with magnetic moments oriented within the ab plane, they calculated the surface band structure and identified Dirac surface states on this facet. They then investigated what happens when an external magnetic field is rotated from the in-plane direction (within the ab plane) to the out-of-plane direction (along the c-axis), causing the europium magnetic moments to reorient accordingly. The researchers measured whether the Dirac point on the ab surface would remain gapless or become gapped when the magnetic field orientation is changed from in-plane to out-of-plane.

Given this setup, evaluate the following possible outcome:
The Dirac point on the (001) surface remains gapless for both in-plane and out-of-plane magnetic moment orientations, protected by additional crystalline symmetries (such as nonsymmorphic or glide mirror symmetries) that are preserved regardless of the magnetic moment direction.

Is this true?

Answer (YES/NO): NO